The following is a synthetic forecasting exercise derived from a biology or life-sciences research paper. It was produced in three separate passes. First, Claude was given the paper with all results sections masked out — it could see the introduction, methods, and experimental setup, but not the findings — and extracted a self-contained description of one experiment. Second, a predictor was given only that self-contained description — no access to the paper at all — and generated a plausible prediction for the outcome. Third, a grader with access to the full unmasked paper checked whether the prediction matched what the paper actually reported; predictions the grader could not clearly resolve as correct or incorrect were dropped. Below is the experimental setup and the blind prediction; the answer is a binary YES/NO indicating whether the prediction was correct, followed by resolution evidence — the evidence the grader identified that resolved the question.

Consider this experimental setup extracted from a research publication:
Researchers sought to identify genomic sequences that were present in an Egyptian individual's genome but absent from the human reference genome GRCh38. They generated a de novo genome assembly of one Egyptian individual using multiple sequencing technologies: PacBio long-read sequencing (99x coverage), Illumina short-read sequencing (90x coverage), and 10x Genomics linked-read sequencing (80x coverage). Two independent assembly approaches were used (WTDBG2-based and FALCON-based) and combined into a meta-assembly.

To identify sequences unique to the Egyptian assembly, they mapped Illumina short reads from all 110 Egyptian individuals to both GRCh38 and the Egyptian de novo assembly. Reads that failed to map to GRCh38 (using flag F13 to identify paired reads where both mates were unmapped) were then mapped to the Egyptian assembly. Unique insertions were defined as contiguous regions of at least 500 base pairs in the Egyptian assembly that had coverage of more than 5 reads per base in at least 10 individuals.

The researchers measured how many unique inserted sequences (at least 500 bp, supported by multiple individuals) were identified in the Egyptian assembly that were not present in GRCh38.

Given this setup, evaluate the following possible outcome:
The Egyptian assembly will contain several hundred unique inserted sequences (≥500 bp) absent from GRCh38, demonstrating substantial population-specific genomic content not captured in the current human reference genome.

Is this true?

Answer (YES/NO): NO